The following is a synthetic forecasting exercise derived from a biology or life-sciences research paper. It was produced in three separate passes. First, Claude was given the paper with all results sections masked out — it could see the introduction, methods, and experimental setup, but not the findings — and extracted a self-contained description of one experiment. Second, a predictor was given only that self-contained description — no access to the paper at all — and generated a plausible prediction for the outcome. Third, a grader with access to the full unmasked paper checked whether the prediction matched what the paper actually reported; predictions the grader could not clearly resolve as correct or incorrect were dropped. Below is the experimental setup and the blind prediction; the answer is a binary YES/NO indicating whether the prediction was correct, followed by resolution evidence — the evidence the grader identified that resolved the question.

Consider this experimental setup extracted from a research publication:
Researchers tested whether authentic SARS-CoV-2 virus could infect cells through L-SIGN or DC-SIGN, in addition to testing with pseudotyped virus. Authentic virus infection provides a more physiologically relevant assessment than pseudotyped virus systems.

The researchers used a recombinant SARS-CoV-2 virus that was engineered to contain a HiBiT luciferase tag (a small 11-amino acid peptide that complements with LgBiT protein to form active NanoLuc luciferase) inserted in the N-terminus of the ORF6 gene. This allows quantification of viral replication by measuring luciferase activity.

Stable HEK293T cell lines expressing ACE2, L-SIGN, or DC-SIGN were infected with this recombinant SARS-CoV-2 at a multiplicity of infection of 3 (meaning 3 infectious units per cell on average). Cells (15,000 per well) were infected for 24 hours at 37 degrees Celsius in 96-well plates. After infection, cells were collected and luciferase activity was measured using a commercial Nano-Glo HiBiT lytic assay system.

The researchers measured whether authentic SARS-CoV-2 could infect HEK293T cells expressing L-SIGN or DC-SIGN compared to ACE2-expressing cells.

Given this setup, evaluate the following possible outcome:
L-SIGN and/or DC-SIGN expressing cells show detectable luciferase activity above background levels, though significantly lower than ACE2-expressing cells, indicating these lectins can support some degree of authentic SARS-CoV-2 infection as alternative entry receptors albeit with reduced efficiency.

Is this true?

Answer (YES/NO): NO